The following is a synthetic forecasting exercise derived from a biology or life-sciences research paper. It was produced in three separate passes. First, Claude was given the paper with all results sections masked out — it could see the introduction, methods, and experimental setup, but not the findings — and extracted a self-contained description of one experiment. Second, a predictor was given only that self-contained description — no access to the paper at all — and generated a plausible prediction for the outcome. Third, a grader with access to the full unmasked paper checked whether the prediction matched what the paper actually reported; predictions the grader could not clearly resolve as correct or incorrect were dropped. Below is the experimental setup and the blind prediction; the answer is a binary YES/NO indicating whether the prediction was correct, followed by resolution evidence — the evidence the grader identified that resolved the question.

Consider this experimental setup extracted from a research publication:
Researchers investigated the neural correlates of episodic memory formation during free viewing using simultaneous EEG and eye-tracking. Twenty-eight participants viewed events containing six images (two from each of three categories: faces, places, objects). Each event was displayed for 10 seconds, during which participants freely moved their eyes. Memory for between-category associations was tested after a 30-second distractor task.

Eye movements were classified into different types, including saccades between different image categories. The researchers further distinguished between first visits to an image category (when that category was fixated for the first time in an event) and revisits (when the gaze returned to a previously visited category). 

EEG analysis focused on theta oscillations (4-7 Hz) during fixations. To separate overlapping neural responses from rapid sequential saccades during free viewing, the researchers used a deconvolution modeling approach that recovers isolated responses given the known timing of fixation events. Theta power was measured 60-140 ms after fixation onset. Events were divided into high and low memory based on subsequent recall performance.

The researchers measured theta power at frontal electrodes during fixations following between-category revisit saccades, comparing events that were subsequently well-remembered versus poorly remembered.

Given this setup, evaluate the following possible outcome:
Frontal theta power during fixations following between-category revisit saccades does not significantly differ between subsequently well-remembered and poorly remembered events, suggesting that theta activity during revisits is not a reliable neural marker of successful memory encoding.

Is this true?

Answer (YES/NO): YES